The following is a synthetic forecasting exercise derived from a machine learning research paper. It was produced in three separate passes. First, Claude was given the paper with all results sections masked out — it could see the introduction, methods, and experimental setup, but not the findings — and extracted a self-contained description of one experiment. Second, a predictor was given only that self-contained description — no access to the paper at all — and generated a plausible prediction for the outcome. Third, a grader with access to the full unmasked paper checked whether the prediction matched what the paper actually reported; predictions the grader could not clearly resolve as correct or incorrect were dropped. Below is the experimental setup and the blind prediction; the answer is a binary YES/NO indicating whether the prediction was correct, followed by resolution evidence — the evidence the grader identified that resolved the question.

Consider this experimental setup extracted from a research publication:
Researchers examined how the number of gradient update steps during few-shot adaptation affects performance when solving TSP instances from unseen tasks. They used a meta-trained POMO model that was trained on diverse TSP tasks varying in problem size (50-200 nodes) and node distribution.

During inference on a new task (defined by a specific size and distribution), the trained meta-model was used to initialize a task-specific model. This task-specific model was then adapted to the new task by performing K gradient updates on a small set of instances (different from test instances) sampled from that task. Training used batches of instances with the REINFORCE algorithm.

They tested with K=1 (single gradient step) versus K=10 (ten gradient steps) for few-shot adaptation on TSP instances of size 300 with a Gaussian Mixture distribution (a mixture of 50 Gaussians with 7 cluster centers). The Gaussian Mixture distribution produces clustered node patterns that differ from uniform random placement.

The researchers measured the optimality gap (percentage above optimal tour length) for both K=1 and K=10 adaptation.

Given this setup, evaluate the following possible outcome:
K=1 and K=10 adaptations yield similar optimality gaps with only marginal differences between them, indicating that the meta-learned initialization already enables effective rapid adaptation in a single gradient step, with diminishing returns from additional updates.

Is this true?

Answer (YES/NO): YES